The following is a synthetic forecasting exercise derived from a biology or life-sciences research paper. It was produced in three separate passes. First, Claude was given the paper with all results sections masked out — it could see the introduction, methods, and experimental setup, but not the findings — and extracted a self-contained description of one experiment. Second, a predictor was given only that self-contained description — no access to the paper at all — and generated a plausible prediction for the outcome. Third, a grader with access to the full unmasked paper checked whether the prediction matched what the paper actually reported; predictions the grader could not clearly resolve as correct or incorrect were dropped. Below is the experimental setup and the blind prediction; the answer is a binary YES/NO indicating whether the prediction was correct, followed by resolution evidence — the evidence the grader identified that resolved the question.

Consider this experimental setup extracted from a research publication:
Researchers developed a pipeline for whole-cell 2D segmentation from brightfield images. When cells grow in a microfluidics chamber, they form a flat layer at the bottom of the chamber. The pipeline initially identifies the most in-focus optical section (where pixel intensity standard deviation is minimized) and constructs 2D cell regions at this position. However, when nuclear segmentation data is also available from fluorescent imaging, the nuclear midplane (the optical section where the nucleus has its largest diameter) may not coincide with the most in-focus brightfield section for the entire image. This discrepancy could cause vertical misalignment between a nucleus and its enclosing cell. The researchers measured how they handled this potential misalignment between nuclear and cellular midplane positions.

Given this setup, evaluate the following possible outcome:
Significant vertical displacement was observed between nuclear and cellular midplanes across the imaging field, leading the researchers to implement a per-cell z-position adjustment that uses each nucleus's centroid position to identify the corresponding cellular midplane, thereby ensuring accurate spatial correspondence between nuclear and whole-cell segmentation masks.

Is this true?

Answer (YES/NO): NO